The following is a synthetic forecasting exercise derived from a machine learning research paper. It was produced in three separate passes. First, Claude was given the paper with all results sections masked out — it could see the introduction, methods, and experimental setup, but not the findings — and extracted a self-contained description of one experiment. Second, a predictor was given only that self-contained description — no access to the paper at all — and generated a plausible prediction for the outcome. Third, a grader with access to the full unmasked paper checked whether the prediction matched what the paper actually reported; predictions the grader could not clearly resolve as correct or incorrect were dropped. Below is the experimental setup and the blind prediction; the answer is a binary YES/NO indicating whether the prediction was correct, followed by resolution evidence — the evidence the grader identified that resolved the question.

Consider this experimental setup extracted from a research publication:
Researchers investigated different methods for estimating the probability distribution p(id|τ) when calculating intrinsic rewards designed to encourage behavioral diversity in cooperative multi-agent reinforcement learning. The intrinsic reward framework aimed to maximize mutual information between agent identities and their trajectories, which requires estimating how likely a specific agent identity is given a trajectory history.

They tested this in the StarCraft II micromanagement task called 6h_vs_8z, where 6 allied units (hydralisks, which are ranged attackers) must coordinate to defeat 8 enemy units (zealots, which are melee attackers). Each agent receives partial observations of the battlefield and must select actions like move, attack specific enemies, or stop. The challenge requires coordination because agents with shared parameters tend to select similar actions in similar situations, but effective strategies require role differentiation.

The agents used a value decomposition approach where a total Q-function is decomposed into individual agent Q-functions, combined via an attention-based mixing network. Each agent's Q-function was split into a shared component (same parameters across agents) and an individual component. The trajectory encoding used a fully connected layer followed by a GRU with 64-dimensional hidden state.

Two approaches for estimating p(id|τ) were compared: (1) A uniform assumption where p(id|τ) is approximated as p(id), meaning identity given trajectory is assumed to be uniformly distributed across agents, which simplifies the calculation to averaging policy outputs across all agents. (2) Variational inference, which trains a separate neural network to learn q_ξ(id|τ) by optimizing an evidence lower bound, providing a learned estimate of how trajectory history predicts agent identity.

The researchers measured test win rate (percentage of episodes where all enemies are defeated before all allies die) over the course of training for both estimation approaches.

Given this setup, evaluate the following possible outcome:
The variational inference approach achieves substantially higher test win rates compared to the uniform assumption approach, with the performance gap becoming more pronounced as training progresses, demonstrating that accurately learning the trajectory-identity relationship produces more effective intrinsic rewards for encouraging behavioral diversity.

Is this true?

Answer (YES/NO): NO